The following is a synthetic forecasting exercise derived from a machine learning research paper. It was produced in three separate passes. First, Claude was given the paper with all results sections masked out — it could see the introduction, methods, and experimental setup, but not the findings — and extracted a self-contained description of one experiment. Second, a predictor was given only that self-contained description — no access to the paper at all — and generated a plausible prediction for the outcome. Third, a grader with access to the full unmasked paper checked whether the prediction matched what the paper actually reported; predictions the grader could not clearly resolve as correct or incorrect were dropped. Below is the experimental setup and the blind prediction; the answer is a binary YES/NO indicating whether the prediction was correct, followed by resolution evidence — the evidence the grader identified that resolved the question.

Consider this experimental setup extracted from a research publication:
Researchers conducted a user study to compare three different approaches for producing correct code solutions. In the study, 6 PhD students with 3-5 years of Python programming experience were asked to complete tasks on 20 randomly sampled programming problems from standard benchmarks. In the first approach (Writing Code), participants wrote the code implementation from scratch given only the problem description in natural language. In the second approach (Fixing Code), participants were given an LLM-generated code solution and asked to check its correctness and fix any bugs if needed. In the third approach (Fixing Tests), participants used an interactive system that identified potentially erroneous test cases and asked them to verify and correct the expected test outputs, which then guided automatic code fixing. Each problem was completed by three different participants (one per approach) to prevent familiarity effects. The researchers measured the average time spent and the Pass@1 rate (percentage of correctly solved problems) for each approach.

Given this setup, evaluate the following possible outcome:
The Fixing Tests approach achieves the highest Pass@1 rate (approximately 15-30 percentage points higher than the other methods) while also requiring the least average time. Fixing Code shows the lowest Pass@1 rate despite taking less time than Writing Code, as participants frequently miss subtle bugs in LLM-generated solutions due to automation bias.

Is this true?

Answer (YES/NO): NO